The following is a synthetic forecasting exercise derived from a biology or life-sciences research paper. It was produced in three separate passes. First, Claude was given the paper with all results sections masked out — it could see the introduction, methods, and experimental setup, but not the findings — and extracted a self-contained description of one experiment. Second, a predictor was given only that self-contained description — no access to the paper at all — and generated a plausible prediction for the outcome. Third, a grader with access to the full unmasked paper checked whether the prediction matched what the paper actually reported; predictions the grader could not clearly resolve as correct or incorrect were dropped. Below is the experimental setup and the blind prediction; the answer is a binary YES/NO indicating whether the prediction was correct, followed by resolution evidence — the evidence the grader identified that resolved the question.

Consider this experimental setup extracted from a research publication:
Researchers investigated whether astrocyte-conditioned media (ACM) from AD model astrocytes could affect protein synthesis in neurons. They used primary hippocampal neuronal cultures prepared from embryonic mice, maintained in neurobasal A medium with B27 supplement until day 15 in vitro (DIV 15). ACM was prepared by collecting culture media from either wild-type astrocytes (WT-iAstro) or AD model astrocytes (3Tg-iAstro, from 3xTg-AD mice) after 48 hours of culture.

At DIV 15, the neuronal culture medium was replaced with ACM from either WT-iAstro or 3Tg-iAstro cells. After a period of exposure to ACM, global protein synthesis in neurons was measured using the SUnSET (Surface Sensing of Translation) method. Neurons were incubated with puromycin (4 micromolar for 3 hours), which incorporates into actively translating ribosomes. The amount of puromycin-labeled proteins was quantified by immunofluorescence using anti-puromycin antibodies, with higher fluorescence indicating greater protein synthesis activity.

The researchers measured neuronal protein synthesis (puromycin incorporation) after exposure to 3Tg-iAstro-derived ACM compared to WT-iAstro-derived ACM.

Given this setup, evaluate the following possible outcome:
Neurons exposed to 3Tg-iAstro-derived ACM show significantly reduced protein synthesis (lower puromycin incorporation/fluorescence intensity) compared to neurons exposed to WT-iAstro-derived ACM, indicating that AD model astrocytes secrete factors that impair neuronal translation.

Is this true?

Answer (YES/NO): YES